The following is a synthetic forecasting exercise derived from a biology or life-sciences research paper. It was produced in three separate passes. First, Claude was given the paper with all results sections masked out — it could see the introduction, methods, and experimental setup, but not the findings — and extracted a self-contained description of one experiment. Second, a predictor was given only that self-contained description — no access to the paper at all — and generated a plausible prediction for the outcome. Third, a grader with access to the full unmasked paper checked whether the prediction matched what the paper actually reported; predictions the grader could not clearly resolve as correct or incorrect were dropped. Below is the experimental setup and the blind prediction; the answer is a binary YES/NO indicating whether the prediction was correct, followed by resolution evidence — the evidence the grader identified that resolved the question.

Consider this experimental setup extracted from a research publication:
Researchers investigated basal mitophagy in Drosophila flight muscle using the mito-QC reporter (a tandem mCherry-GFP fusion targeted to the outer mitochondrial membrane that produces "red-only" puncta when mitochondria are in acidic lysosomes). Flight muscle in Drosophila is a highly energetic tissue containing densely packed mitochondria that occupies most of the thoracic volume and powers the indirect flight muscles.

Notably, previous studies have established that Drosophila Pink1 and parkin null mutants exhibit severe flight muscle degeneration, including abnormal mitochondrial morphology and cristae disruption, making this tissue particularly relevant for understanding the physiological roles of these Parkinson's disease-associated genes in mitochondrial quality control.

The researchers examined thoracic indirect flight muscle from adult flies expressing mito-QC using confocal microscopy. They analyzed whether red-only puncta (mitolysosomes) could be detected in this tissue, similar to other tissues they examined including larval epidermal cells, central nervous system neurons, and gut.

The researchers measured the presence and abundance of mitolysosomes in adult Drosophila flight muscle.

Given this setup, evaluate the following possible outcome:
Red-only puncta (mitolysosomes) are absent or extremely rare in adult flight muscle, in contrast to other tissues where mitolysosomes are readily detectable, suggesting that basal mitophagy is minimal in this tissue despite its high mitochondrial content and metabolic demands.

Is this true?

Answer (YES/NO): YES